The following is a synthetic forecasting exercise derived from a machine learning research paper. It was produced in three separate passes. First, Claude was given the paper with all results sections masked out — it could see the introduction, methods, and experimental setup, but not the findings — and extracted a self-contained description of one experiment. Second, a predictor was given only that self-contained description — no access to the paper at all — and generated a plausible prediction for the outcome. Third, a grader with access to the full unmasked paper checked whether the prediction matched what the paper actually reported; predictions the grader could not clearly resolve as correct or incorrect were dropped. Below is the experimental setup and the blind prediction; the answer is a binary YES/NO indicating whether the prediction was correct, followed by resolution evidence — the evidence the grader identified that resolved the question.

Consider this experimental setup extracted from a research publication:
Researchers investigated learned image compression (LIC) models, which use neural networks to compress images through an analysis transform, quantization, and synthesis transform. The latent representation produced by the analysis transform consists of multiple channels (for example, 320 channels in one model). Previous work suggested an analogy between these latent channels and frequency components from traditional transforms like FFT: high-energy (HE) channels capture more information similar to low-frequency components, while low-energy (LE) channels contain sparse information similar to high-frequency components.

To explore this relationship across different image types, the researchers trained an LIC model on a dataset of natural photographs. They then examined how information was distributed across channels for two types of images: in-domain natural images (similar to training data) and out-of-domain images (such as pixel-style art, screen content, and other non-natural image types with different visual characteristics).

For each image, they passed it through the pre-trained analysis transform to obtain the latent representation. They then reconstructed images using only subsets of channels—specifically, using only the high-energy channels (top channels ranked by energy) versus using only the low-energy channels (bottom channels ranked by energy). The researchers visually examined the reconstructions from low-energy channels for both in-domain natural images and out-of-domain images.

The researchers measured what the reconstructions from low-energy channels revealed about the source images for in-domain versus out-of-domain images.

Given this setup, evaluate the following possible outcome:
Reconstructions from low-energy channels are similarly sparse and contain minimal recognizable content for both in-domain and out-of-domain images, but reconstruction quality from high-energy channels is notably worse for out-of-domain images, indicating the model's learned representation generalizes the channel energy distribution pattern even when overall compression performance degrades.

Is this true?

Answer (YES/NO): NO